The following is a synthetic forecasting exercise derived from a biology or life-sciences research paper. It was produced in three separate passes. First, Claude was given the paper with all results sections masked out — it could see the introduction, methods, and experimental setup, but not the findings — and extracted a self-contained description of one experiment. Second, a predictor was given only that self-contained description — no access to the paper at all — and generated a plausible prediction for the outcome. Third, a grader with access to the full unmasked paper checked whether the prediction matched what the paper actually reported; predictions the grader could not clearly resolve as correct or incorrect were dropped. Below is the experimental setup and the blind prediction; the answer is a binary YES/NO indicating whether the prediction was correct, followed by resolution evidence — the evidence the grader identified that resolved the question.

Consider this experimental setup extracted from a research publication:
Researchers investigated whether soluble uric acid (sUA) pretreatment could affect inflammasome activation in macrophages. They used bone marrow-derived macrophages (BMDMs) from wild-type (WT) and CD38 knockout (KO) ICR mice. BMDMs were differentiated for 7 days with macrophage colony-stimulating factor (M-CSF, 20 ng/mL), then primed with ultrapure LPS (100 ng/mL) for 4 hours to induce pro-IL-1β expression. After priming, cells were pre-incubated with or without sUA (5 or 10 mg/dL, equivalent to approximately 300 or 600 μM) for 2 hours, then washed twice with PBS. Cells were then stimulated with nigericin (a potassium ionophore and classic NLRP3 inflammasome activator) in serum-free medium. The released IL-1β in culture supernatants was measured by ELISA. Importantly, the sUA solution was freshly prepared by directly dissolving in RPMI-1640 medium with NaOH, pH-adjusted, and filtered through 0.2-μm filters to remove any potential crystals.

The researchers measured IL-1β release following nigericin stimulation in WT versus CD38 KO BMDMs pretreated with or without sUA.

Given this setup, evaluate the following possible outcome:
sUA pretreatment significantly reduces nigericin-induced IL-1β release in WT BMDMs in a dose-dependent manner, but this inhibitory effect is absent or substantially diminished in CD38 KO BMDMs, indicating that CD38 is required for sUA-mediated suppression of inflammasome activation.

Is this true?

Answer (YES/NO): NO